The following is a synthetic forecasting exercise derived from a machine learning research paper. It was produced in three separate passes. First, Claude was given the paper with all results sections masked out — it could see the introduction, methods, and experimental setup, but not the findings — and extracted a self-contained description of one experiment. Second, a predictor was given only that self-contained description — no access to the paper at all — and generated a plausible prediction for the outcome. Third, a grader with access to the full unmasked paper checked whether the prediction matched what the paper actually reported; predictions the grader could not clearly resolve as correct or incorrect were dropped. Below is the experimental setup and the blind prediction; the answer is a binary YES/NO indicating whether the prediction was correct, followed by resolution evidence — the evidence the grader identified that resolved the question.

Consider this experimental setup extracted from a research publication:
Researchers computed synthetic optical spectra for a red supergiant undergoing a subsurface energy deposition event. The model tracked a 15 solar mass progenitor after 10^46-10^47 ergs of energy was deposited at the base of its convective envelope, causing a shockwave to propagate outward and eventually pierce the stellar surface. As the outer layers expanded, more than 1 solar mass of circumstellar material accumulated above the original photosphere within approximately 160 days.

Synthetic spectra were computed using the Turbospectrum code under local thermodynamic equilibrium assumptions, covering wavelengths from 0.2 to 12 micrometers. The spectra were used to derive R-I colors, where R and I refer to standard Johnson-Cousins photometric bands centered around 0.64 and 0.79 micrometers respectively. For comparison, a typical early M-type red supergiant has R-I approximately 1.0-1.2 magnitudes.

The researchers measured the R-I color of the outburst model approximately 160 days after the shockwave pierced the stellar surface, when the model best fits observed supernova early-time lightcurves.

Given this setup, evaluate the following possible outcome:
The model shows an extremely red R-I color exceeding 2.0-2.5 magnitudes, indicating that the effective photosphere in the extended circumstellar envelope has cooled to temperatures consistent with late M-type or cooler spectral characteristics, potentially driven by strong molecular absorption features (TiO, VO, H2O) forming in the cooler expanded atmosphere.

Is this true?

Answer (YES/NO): YES